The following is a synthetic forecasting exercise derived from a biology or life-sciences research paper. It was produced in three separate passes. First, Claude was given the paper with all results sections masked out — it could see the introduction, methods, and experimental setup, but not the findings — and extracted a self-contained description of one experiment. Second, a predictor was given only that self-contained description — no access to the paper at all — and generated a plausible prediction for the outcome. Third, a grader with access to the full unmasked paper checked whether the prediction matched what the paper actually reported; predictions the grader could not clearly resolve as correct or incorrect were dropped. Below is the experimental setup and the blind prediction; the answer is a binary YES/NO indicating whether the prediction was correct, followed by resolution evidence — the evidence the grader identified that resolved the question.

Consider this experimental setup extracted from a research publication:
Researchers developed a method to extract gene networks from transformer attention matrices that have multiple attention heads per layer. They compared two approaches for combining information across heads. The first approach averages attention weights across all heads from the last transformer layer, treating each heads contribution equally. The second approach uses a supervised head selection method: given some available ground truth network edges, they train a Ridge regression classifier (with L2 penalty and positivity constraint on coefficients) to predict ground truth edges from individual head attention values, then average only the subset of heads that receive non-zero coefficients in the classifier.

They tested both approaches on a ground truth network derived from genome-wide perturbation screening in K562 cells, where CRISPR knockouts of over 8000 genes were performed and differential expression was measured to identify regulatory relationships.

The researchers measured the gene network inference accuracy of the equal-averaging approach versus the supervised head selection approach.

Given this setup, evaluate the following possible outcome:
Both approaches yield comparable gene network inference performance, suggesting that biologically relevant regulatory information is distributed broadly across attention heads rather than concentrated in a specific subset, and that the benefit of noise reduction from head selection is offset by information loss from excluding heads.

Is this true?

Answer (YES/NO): NO